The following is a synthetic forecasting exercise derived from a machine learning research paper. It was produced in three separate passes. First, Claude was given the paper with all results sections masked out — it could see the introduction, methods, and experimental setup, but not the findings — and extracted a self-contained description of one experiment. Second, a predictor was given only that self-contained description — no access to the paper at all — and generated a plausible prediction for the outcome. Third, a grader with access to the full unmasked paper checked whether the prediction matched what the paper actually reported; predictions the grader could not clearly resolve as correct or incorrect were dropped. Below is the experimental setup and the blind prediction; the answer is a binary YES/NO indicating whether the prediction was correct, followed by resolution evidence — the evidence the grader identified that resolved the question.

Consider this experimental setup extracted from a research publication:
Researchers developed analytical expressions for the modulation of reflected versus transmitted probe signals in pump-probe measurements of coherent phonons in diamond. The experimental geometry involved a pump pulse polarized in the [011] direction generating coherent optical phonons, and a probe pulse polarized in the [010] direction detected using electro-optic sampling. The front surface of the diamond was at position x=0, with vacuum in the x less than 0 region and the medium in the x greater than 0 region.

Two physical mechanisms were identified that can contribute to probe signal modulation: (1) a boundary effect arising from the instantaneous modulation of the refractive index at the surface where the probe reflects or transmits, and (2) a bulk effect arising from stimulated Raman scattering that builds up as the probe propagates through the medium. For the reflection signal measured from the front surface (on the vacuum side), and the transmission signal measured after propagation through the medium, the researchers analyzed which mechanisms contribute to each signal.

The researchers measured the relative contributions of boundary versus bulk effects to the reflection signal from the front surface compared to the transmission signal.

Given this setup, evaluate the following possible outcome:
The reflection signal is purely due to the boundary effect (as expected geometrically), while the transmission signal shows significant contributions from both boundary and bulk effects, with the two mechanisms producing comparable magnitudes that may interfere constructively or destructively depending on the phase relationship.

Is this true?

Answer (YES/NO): NO